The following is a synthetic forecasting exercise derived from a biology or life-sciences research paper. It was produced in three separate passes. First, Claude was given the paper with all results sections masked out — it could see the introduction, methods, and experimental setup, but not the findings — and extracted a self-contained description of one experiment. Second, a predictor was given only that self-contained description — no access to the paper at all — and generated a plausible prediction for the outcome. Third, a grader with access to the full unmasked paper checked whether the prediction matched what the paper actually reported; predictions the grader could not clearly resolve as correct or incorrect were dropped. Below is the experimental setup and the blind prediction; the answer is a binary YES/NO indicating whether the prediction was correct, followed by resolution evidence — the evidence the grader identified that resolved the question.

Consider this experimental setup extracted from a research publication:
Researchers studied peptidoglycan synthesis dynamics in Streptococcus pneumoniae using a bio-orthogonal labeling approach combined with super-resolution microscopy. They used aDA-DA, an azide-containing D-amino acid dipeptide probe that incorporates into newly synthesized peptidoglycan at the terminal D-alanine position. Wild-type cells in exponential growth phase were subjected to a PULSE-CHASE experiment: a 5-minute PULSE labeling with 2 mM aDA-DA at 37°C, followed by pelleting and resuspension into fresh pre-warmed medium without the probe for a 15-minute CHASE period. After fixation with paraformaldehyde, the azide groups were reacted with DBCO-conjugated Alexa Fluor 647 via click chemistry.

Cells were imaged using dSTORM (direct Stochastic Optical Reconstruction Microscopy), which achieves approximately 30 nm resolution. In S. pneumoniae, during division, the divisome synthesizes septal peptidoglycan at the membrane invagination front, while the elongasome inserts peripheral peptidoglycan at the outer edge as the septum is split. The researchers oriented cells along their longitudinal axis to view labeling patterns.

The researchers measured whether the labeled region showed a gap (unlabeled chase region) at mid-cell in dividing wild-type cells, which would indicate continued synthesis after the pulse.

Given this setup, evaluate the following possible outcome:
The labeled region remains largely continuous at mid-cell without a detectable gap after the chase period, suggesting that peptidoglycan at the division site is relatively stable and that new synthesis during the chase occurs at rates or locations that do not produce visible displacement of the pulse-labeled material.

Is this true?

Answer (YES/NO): NO